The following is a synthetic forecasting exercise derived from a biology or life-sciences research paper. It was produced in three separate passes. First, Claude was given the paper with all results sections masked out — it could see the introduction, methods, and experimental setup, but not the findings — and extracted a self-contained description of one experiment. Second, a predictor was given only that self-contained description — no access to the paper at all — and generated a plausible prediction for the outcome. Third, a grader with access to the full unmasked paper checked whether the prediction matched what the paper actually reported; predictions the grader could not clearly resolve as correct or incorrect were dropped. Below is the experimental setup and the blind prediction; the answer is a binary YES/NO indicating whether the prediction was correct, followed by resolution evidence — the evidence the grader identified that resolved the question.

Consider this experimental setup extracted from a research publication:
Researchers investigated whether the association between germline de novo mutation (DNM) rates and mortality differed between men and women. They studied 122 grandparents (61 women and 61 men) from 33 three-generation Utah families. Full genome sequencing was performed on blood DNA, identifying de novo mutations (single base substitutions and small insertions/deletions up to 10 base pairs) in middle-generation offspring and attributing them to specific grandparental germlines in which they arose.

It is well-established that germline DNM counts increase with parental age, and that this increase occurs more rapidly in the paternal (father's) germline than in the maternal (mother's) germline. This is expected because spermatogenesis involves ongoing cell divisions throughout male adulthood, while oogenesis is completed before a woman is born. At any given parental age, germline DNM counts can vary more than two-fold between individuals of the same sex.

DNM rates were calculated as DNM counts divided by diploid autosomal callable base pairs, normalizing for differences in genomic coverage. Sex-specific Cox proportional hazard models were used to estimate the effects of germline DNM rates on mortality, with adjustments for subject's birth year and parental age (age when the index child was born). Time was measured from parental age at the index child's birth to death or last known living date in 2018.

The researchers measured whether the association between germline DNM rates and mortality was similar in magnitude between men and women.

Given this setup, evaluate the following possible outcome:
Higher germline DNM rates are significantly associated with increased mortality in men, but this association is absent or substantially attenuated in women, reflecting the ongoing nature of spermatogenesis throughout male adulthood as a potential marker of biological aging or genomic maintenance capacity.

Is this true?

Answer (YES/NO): NO